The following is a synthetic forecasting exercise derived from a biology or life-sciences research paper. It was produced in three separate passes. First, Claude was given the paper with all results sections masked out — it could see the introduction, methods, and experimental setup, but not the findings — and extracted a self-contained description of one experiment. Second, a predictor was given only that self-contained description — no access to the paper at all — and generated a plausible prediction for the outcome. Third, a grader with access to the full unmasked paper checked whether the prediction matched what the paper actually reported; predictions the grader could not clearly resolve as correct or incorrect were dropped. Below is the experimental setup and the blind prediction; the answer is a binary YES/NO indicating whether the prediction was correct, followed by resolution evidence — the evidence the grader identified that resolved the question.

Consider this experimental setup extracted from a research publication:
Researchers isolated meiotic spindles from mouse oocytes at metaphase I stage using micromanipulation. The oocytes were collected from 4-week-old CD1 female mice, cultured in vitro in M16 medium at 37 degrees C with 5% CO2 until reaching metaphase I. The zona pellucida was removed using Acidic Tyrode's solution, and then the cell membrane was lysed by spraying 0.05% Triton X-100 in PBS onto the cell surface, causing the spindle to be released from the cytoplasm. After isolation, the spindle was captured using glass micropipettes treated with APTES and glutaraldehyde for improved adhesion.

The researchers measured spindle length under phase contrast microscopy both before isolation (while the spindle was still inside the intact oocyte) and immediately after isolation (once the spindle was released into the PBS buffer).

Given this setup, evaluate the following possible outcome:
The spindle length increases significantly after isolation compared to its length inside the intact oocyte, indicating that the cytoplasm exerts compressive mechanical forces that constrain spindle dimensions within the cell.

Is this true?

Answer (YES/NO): NO